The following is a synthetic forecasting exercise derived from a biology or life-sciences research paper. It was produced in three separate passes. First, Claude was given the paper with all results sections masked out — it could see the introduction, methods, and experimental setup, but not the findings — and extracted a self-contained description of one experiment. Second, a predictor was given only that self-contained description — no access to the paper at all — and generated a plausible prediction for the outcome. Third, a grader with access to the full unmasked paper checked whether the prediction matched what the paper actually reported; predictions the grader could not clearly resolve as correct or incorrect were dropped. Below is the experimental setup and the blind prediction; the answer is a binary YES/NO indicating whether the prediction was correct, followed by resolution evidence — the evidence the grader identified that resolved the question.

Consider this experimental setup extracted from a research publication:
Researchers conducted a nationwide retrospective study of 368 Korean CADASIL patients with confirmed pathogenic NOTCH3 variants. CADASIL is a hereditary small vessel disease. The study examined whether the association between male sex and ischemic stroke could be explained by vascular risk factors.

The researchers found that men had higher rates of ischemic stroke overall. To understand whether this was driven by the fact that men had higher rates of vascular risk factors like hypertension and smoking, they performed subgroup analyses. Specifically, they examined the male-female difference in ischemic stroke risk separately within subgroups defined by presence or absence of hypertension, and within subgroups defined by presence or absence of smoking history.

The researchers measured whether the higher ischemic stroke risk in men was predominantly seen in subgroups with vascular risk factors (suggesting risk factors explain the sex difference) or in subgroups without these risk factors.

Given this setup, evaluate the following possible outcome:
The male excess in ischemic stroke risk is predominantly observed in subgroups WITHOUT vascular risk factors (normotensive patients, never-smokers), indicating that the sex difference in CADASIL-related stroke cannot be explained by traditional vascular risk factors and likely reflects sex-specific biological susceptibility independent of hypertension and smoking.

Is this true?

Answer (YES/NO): YES